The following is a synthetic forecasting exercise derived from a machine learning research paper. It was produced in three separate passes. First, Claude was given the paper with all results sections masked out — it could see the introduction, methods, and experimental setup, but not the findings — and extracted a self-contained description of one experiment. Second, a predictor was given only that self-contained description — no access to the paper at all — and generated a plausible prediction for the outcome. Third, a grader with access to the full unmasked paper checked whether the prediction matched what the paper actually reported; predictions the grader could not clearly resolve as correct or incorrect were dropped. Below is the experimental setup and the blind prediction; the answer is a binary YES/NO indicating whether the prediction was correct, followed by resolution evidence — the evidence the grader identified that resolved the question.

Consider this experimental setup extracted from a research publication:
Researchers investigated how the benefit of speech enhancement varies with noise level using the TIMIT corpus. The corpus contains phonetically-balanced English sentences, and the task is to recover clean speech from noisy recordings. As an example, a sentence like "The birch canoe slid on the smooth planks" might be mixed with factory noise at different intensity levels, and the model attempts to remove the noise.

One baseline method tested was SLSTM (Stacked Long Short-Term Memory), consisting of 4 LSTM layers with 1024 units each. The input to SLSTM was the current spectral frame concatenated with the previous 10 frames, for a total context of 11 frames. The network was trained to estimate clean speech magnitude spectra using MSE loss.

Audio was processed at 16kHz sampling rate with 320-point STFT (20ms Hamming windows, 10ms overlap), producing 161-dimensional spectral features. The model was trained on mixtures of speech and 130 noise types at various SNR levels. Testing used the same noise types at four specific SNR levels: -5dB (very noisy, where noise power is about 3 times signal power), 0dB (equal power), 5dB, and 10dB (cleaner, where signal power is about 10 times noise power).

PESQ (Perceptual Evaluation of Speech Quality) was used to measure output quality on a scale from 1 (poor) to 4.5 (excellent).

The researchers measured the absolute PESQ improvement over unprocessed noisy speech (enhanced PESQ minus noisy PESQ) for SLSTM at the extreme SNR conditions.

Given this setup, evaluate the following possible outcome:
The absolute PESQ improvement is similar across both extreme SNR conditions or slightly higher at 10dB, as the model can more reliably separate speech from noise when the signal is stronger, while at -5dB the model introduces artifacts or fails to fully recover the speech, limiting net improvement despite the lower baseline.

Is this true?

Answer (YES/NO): NO